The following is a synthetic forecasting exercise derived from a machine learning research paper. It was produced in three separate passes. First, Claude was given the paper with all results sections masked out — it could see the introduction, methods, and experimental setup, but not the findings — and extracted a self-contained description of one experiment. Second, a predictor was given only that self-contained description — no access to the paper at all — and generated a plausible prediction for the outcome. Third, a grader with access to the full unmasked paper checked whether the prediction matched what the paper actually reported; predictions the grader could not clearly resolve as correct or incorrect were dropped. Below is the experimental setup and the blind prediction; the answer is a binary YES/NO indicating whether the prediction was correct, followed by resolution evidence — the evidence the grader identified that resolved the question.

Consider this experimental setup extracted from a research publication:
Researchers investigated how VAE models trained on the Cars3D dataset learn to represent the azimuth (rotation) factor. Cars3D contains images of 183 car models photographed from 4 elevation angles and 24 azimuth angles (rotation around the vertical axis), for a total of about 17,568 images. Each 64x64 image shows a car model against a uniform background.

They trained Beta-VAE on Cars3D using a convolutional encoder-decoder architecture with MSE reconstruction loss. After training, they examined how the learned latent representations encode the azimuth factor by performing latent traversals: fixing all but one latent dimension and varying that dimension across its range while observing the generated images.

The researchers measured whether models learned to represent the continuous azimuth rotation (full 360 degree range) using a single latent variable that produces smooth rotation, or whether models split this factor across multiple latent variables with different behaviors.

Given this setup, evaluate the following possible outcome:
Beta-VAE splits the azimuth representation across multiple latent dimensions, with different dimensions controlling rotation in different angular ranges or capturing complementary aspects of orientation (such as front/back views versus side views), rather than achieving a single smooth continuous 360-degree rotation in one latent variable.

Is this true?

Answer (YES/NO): YES